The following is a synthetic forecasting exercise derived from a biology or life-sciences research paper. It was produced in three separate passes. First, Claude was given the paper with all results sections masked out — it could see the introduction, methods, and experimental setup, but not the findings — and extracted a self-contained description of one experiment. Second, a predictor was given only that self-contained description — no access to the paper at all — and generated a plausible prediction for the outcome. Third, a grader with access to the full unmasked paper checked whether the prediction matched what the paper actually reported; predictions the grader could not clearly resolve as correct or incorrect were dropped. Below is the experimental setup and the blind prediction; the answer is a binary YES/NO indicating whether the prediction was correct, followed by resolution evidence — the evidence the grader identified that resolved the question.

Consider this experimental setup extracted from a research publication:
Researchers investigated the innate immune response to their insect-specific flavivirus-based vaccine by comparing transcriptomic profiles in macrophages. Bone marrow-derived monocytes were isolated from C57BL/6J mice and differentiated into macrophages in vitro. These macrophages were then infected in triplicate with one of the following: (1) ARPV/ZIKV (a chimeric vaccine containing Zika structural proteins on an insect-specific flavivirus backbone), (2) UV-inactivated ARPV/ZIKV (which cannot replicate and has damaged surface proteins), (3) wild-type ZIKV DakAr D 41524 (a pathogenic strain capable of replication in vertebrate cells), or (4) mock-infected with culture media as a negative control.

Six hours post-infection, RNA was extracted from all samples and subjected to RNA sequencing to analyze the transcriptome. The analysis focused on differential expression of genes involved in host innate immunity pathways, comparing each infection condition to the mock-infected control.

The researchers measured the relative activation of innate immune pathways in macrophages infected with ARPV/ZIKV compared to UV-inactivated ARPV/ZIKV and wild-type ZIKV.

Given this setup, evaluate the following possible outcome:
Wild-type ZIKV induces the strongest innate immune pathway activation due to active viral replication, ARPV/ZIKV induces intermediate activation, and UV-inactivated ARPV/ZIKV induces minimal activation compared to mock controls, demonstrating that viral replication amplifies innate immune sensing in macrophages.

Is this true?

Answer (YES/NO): NO